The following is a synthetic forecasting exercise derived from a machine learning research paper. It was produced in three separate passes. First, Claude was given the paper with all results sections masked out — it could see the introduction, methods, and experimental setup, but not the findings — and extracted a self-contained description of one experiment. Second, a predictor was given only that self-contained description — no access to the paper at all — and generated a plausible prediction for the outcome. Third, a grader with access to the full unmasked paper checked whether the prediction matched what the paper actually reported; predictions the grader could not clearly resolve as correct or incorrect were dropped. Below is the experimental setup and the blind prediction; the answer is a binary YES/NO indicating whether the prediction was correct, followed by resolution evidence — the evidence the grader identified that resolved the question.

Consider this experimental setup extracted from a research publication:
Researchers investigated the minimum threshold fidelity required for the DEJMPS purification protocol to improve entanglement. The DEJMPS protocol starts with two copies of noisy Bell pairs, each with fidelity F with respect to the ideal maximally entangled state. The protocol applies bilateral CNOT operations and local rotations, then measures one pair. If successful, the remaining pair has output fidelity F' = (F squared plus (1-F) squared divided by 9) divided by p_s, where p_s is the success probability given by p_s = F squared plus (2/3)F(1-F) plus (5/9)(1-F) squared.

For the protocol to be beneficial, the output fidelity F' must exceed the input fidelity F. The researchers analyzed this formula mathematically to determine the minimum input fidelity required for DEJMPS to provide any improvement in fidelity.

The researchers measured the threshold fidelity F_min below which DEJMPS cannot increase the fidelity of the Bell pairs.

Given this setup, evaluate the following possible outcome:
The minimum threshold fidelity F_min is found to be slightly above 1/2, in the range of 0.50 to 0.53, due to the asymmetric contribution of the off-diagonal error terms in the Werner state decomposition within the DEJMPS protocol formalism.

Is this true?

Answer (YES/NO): NO